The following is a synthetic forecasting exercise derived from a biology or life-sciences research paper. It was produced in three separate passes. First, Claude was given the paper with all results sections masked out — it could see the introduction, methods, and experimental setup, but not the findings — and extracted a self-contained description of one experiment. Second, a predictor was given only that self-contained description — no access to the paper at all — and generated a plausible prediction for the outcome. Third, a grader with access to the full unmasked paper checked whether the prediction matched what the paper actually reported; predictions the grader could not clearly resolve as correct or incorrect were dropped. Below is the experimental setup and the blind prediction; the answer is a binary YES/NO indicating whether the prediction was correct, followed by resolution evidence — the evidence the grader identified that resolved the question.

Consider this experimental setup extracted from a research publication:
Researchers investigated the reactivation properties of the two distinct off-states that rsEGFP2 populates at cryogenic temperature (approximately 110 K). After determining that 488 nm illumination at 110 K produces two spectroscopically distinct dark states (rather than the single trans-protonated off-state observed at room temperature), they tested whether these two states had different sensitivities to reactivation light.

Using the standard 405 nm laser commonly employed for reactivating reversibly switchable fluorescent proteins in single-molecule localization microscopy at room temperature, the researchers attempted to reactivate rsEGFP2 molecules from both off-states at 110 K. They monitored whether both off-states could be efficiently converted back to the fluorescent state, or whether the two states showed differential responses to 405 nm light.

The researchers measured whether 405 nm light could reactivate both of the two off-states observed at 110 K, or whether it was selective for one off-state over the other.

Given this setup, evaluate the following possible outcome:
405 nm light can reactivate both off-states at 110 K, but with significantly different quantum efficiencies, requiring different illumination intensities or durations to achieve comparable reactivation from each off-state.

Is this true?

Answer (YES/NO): NO